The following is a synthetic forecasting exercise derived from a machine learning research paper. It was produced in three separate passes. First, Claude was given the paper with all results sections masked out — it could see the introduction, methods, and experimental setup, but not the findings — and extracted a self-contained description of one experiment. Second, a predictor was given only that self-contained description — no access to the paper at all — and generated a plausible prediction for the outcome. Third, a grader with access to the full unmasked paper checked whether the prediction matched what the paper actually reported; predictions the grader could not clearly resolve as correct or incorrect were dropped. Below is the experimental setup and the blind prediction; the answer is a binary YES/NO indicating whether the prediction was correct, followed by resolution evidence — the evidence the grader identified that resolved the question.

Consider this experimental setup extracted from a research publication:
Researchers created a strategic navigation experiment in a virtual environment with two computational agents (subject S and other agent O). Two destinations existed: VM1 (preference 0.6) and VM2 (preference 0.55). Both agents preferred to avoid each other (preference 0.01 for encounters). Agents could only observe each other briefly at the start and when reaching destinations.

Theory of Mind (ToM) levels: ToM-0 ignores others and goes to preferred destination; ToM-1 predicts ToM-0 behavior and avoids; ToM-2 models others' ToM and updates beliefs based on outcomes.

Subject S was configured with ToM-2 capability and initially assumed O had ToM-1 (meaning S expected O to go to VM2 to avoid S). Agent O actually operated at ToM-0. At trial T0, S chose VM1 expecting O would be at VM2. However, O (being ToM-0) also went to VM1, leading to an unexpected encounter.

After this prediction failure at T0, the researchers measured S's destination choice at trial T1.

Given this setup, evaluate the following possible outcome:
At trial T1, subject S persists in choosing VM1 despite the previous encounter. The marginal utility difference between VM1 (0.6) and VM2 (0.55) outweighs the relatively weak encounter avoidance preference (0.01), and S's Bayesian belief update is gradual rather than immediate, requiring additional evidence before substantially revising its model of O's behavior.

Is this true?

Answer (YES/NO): NO